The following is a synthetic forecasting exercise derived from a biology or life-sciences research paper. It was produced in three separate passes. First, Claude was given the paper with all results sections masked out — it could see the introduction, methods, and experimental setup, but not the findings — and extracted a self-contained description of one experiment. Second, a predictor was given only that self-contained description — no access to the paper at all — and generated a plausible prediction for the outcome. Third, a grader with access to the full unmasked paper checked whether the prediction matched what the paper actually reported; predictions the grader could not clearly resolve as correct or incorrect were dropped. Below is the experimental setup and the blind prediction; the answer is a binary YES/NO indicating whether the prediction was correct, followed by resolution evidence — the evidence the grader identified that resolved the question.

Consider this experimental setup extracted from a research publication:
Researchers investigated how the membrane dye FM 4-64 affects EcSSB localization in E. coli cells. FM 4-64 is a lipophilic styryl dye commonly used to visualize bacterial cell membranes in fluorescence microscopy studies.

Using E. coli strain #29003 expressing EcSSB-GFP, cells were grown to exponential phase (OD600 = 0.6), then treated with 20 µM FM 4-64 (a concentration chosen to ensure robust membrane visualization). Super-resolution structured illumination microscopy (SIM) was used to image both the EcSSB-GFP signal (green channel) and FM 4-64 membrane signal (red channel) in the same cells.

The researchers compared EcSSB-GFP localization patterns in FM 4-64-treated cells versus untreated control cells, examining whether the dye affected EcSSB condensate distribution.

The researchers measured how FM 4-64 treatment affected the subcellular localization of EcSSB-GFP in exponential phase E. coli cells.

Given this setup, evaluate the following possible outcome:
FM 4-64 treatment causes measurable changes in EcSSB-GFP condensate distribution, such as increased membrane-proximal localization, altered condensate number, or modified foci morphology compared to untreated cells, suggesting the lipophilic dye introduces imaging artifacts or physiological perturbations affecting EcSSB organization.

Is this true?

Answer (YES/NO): YES